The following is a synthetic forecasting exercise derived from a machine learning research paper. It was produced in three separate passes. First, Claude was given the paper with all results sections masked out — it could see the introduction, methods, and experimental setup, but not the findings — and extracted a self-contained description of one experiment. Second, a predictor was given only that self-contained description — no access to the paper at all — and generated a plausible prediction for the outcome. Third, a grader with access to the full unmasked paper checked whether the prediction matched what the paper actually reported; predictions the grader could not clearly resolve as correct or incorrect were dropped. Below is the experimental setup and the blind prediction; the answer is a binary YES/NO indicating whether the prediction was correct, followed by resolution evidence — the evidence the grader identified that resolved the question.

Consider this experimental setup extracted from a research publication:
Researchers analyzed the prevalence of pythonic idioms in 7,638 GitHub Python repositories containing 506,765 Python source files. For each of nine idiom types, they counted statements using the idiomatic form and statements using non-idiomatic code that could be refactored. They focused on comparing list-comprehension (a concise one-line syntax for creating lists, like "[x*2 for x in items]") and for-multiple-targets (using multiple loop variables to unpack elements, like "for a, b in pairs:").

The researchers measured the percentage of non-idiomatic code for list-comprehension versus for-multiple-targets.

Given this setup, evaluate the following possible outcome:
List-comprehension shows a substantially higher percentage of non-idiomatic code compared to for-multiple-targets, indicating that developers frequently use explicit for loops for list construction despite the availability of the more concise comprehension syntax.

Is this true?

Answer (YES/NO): NO